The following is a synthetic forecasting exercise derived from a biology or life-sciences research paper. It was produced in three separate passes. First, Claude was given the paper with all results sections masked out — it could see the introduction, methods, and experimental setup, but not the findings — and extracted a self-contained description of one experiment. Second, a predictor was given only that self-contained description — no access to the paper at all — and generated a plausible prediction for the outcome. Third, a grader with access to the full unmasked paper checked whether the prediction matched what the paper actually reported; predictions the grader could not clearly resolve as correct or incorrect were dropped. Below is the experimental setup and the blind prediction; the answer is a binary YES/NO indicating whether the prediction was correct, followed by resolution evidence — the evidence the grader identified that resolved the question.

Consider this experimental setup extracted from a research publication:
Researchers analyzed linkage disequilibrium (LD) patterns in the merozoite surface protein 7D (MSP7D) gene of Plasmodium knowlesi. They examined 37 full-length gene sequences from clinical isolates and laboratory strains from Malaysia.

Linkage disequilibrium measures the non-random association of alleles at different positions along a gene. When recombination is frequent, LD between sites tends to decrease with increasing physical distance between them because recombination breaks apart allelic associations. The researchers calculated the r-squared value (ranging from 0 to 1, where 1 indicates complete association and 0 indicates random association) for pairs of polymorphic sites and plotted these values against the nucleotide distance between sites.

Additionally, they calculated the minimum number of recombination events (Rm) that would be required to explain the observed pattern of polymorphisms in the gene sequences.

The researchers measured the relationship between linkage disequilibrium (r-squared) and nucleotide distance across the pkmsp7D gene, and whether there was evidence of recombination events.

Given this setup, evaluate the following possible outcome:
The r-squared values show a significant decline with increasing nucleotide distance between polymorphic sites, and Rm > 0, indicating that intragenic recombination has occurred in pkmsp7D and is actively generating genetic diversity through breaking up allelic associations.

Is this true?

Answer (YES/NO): YES